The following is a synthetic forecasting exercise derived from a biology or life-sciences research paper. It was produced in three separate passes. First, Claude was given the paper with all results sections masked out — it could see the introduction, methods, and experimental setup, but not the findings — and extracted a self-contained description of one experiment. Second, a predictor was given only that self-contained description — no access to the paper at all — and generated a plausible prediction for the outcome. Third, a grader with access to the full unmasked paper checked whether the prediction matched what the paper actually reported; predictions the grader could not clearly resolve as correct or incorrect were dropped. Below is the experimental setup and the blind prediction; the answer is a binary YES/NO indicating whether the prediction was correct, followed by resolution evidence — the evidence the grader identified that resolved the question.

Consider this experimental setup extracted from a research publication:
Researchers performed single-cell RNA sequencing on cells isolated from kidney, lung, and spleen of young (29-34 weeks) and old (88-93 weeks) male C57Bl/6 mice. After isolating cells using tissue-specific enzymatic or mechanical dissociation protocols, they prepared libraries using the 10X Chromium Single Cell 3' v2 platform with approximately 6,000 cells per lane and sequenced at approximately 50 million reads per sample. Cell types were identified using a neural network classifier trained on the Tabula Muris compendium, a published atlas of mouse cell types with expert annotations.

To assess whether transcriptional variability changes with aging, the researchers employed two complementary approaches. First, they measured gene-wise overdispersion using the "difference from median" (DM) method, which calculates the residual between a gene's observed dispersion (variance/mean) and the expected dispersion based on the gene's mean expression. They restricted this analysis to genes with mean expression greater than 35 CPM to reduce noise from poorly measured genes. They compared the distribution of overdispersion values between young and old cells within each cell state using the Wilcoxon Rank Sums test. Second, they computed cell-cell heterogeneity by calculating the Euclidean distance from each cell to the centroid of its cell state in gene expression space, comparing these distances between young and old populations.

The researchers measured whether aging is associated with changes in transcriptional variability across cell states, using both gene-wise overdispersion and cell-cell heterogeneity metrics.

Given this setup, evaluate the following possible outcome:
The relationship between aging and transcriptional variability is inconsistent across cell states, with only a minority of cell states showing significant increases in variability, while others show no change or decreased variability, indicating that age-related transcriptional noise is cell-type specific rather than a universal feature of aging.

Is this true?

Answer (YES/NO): NO